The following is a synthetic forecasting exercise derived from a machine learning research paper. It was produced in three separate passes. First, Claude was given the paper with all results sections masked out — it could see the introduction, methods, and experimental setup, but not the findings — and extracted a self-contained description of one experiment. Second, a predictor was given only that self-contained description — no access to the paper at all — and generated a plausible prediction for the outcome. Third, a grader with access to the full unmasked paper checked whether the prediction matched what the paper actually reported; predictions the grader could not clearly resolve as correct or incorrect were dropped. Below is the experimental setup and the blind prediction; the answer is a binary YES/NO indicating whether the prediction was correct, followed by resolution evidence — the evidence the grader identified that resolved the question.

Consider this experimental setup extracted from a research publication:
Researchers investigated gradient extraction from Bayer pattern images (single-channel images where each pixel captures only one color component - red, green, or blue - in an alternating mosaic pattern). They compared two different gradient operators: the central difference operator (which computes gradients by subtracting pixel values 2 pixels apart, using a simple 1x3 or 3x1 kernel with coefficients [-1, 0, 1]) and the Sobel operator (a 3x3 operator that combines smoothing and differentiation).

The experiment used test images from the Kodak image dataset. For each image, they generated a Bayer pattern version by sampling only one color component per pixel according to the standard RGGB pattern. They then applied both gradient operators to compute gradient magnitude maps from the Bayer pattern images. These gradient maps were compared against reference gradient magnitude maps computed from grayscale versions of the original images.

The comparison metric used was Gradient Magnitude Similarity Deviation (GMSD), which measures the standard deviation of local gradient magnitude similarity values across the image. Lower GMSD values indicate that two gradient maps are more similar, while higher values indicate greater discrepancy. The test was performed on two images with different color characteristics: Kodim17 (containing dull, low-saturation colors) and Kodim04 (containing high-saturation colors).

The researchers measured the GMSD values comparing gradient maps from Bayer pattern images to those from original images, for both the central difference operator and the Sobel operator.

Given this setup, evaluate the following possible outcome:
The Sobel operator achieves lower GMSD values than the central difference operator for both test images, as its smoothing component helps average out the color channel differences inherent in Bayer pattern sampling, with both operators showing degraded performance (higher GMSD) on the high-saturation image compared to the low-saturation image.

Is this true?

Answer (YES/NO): NO